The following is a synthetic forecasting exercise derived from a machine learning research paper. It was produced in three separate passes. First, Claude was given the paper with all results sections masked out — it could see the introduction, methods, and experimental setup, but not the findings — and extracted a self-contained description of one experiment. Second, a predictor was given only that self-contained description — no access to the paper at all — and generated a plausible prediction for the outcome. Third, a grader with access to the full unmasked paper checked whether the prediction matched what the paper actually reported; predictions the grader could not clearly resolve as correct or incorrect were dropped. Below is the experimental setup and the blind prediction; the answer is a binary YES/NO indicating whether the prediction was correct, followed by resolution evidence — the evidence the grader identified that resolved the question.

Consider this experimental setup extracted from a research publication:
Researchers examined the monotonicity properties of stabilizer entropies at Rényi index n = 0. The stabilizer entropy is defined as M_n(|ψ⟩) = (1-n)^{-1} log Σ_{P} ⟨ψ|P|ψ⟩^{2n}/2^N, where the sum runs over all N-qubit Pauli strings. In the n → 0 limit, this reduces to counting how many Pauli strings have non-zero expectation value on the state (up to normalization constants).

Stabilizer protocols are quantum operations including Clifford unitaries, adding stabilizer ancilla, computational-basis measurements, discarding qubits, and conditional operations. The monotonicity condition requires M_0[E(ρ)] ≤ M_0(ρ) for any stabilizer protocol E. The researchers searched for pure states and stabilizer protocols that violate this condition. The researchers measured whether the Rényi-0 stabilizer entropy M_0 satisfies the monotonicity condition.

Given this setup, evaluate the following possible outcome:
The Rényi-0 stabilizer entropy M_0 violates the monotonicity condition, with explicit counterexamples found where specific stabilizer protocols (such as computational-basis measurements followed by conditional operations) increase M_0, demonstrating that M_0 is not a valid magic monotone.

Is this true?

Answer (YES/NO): YES